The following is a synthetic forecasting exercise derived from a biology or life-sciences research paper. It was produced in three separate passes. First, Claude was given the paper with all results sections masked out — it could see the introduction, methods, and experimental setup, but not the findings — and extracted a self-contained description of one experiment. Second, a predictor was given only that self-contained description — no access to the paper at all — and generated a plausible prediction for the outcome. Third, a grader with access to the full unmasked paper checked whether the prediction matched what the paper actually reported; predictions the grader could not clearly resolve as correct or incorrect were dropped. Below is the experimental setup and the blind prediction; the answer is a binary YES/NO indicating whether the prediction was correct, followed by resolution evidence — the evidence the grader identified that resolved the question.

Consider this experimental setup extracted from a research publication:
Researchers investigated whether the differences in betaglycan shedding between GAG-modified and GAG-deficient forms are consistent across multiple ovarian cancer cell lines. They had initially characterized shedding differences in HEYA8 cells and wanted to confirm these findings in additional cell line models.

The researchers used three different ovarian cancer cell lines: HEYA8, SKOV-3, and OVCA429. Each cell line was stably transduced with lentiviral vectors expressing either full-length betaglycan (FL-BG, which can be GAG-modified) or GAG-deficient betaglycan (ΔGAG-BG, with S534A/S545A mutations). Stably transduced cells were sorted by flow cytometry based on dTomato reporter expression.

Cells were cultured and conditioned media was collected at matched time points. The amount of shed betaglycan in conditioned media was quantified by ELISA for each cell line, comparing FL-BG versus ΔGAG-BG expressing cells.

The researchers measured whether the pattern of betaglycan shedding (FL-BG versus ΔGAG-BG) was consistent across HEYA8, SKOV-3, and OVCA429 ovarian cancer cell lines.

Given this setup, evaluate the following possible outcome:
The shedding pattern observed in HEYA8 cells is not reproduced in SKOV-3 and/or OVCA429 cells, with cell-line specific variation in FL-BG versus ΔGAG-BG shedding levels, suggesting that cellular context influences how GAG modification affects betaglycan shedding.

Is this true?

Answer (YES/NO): NO